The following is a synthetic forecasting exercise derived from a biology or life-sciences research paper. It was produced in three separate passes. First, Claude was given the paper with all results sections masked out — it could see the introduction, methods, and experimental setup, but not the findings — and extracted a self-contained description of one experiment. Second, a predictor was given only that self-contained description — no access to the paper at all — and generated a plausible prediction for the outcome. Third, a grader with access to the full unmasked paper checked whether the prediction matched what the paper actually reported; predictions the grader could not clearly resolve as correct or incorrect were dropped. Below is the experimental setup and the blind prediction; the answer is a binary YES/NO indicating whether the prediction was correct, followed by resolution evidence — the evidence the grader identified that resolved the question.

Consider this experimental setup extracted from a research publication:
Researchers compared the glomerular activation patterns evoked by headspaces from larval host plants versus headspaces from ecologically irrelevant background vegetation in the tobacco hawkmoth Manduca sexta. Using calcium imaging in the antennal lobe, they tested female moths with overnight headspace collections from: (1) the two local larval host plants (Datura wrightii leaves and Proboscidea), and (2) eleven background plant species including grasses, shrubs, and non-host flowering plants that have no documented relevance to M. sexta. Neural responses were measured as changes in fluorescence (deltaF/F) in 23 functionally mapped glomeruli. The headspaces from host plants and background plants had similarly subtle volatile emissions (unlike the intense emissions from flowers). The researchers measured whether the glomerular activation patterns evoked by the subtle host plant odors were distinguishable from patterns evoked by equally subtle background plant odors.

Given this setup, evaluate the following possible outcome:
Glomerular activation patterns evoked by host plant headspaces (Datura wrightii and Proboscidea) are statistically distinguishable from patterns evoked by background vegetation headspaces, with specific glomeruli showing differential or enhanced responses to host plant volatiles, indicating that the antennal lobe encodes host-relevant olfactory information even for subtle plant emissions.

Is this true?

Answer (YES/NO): YES